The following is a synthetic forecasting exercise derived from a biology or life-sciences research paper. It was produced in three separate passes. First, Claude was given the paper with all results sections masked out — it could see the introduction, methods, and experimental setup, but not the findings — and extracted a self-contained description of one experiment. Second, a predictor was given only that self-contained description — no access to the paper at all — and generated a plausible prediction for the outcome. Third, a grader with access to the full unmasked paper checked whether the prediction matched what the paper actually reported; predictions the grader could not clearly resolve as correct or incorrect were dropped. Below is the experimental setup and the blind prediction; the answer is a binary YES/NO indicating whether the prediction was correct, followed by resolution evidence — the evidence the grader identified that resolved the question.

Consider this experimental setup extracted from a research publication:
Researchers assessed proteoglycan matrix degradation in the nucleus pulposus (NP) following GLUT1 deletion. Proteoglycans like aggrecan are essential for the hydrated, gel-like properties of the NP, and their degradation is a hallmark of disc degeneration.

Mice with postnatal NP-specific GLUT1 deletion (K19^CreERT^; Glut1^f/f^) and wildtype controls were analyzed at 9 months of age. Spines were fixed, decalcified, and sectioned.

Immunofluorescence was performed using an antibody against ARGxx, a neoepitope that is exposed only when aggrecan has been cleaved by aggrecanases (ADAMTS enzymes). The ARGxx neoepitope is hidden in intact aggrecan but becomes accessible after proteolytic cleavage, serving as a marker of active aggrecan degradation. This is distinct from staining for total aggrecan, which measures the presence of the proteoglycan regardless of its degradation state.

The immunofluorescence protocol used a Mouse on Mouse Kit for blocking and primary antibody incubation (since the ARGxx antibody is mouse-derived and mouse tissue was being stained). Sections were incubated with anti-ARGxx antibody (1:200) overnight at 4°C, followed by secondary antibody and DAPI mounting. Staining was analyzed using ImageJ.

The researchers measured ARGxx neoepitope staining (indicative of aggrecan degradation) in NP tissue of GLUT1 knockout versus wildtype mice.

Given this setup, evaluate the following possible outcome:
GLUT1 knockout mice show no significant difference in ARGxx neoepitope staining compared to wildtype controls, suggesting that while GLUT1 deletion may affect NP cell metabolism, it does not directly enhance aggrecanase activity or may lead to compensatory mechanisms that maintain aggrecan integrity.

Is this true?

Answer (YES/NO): YES